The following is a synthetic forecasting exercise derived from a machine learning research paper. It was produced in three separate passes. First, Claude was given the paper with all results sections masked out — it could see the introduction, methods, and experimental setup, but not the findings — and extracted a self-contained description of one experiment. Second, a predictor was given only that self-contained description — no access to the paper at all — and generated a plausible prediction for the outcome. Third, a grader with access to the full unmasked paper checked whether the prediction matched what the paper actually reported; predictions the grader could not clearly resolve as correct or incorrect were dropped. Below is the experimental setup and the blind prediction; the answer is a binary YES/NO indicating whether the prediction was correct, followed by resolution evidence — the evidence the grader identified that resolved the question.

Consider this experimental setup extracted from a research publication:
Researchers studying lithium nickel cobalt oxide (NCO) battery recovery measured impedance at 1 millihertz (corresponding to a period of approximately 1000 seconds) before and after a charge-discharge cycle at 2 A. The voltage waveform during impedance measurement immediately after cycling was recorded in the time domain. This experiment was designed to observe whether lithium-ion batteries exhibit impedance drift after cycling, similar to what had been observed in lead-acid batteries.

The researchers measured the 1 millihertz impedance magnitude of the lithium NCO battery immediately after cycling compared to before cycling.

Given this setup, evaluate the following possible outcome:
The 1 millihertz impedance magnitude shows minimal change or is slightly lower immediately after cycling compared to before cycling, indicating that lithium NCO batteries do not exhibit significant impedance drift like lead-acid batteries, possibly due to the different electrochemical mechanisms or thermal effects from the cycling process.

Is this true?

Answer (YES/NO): NO